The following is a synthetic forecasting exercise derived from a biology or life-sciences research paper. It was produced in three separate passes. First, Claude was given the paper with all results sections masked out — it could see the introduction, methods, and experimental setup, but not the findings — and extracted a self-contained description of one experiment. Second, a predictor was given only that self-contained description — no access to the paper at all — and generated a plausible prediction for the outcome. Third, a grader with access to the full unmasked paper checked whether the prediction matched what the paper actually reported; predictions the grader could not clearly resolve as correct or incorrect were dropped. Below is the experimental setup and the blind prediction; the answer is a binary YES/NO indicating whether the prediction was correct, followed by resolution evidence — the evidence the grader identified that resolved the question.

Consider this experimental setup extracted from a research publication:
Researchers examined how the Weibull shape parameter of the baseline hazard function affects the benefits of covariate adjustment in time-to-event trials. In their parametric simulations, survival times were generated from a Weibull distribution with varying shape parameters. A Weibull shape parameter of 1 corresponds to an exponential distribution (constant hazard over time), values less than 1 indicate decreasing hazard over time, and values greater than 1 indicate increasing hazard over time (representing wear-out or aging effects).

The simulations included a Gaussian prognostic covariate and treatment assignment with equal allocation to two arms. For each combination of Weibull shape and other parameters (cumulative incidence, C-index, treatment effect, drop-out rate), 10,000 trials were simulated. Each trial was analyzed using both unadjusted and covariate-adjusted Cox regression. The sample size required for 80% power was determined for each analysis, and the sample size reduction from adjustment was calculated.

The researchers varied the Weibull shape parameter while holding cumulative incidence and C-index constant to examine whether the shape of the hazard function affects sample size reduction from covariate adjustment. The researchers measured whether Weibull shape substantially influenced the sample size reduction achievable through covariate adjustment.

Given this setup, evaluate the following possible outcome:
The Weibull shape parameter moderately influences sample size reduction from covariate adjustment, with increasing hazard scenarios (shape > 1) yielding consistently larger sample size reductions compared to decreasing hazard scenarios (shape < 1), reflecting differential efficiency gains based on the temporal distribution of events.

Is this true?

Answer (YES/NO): NO